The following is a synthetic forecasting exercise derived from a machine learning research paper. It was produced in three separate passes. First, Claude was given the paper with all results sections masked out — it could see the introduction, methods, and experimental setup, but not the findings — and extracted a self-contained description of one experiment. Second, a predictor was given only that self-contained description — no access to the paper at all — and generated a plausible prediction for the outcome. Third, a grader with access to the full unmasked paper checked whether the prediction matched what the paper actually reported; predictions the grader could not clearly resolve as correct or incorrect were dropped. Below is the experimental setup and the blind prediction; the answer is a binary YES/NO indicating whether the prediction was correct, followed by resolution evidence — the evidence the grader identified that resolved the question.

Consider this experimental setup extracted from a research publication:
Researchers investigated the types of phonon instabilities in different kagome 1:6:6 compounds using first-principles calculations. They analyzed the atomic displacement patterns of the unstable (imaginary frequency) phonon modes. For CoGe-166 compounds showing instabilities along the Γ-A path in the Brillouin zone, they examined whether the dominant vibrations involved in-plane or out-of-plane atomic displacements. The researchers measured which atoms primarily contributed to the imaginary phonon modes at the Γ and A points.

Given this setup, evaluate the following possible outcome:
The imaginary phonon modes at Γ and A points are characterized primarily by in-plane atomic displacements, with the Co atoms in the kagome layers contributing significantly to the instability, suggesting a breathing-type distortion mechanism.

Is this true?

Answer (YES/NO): NO